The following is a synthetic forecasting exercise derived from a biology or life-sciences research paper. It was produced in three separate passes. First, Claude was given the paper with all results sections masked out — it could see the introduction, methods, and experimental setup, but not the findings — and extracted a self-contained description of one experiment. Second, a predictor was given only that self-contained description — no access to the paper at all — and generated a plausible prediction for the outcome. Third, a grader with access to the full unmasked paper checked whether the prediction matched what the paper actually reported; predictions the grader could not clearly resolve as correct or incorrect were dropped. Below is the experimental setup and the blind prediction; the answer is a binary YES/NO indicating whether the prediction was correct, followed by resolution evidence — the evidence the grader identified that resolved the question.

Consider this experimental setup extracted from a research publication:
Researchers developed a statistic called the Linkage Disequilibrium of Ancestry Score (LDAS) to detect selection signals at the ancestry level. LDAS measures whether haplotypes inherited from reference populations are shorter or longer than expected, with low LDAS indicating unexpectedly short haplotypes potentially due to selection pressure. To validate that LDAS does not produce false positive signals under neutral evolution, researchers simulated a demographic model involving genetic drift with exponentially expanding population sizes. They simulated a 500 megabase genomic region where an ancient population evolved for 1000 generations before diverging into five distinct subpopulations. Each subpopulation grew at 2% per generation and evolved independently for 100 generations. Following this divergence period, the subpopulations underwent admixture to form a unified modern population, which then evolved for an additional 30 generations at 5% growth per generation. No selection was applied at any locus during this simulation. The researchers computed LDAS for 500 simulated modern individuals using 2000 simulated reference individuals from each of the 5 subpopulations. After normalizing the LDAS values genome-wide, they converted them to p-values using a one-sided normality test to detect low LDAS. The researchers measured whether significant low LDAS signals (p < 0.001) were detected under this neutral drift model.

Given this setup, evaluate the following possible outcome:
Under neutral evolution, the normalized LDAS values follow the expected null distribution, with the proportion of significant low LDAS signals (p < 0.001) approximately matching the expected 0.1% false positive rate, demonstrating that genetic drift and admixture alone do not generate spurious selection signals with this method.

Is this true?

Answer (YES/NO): NO